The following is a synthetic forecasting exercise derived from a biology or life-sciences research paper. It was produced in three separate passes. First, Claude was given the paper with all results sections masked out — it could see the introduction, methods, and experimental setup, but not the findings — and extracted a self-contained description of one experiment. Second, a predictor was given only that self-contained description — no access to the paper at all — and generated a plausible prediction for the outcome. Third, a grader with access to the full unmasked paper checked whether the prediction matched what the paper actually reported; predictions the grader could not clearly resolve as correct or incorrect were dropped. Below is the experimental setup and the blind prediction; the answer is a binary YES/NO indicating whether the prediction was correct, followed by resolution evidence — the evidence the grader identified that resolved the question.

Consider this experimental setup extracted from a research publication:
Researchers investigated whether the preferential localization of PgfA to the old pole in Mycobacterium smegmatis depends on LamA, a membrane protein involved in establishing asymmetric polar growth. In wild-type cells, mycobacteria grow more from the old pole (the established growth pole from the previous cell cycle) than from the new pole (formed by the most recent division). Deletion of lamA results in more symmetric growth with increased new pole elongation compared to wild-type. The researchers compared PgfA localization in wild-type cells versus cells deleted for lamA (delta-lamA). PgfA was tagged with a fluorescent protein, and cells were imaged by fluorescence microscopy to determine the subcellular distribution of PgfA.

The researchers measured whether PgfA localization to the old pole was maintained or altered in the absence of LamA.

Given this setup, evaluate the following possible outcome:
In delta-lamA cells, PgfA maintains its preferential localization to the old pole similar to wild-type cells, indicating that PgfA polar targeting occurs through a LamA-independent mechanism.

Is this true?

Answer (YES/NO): NO